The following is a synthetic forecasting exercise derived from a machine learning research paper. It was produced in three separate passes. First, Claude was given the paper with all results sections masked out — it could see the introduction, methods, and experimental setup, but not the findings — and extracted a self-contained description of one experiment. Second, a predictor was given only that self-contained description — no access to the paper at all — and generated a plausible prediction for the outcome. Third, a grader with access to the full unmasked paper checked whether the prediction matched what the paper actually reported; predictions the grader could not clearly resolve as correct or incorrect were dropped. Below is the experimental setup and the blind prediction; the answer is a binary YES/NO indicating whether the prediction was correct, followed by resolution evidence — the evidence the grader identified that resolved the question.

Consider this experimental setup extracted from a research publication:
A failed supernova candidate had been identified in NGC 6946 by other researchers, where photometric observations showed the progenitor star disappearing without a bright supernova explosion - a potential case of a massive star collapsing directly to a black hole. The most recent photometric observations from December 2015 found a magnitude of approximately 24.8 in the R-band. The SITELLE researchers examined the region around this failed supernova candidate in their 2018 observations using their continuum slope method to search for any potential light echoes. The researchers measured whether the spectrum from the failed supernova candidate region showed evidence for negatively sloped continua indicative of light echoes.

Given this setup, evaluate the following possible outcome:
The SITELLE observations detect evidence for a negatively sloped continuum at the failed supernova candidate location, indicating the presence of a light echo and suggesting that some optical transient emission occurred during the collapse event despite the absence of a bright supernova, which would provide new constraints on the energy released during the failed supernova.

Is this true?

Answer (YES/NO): NO